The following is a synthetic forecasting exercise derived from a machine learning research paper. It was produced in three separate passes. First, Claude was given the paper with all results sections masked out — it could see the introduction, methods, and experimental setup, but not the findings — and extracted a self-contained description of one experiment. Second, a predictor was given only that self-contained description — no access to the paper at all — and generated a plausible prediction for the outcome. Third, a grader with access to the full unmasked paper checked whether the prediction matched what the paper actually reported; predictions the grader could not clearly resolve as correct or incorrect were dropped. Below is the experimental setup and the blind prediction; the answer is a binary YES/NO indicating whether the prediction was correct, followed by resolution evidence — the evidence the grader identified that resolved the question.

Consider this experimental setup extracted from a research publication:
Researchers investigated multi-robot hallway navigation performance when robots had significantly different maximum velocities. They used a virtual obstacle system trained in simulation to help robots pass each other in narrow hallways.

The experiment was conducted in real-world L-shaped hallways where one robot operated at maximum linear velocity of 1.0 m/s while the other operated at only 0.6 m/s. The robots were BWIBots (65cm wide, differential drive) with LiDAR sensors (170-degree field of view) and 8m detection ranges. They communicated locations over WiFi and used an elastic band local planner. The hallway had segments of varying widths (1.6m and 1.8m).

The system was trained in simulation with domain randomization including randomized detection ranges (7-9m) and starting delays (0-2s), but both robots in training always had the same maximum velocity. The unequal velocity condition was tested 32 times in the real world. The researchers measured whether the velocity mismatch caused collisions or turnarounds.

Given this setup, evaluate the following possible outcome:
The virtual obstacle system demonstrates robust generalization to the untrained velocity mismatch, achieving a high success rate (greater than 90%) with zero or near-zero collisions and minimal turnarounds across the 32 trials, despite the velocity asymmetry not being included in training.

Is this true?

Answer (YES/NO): YES